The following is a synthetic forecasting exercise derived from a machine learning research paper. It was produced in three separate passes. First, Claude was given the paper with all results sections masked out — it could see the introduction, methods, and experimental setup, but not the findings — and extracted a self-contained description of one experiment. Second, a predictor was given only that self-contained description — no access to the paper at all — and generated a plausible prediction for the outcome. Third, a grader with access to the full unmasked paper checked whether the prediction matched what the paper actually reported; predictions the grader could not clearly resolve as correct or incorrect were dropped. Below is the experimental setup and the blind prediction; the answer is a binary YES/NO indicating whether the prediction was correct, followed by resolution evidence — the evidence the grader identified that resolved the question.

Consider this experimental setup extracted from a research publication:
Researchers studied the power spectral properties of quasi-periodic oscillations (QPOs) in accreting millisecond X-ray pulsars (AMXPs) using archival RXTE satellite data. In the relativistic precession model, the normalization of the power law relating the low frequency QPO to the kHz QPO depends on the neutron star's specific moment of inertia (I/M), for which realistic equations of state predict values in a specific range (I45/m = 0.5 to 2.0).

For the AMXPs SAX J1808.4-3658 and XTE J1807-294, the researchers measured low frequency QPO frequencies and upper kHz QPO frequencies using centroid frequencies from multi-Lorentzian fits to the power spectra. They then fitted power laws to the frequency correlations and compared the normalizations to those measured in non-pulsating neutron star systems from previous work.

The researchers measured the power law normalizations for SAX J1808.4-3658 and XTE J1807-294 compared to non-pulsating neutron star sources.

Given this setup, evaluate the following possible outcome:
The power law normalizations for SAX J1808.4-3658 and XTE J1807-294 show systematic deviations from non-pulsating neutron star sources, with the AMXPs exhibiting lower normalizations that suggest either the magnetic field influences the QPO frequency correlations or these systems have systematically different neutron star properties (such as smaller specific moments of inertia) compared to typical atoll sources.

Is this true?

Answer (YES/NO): NO